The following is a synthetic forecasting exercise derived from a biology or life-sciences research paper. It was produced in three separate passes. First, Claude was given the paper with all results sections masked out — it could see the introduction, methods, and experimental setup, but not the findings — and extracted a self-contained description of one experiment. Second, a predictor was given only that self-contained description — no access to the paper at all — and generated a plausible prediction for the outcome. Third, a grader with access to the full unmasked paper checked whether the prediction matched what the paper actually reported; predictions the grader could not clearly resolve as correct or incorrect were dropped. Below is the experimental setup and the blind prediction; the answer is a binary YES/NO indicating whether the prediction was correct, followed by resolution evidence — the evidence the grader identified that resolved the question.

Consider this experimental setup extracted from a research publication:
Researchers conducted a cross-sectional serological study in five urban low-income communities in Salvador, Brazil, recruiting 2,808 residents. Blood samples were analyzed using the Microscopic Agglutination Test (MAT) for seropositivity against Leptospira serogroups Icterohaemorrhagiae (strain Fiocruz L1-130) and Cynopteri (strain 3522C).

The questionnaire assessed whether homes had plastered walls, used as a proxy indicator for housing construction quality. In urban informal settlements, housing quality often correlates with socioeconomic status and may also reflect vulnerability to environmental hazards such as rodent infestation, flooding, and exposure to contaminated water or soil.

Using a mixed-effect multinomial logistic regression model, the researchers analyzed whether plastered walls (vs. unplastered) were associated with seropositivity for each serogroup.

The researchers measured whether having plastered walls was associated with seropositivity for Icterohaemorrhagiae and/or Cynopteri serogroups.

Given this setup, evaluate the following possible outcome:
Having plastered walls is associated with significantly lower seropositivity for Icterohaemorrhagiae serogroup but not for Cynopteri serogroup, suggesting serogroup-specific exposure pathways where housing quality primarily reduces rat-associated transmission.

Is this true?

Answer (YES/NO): NO